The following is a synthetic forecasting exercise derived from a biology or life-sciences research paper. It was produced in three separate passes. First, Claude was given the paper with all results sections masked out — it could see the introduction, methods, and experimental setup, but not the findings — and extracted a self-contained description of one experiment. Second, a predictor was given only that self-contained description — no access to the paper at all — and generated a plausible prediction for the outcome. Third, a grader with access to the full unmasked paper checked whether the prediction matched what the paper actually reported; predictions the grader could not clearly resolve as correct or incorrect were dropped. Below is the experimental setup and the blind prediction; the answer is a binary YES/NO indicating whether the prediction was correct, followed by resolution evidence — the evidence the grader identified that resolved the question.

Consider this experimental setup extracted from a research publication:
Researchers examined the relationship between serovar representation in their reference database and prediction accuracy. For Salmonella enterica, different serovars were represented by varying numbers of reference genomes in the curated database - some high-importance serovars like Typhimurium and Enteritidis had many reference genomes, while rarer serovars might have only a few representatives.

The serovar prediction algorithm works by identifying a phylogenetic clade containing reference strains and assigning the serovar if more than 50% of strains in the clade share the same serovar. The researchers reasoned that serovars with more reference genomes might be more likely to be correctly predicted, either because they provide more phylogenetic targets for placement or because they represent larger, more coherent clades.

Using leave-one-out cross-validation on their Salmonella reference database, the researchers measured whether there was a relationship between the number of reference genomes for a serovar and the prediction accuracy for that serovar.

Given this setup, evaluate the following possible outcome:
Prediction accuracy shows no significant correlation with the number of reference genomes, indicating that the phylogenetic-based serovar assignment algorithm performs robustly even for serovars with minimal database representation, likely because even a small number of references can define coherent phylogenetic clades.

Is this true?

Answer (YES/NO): NO